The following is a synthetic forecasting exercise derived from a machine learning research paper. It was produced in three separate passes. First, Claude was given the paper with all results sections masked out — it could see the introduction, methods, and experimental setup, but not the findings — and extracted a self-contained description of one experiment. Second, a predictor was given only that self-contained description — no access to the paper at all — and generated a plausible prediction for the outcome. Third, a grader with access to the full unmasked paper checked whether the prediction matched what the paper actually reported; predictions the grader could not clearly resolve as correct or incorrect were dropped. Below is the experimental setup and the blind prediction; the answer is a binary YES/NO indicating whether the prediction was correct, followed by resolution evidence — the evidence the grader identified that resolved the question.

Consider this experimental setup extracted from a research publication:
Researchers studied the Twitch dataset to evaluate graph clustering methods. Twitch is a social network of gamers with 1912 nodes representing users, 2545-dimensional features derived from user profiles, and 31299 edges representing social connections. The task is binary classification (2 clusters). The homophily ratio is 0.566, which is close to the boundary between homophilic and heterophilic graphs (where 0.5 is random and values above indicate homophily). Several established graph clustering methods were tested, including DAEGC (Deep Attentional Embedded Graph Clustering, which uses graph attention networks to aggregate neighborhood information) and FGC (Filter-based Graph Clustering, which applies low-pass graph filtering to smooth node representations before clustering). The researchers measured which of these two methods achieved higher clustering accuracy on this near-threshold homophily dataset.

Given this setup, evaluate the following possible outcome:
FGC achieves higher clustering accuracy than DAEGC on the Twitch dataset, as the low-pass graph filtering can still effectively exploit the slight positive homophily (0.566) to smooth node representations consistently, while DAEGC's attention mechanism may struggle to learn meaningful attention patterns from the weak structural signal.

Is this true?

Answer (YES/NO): YES